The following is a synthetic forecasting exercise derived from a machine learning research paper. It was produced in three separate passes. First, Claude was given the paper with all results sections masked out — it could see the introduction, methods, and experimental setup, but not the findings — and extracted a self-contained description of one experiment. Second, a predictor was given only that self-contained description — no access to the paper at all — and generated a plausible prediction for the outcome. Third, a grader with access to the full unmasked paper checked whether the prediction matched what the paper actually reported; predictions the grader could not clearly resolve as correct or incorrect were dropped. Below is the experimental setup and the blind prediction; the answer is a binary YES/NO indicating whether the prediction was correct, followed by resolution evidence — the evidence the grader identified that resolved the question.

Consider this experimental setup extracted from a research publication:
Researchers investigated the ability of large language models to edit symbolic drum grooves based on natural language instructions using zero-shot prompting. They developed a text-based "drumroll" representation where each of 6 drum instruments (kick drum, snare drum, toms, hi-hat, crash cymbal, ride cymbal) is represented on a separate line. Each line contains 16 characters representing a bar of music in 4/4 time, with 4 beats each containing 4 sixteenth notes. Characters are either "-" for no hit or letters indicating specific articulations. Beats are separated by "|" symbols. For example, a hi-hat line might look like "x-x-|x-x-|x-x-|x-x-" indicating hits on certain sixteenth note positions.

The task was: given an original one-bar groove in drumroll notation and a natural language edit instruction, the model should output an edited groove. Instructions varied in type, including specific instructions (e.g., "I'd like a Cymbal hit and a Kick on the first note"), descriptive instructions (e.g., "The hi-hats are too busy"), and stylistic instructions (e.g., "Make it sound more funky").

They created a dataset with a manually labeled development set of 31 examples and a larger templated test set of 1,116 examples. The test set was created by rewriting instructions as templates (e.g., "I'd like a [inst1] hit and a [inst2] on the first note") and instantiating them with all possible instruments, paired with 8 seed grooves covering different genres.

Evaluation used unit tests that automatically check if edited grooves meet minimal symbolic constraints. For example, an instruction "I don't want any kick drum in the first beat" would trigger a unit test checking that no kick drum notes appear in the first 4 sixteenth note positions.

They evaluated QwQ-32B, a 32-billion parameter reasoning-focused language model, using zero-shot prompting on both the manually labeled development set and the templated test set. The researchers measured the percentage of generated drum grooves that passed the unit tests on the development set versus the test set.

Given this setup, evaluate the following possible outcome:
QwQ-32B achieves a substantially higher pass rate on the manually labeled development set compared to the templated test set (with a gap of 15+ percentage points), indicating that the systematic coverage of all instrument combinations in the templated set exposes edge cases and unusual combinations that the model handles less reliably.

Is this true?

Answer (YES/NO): NO